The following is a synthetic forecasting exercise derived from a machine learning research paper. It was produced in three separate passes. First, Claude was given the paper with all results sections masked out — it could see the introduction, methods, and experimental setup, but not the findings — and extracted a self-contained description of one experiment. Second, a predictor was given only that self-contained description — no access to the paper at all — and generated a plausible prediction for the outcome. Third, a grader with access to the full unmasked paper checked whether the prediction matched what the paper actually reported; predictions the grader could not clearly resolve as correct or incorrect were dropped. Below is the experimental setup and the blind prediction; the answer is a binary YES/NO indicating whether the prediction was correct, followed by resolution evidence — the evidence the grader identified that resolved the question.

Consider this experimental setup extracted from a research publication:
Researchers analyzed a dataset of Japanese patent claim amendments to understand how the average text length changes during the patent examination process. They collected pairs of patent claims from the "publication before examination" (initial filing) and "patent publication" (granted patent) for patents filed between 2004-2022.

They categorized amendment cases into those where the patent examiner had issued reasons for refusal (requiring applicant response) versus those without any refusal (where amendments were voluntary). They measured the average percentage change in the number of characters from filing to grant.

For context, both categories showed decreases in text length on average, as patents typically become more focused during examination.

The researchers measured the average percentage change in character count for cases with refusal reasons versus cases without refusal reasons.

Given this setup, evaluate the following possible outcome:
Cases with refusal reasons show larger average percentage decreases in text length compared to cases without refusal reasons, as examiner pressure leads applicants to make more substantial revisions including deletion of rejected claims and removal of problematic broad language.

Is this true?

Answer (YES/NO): YES